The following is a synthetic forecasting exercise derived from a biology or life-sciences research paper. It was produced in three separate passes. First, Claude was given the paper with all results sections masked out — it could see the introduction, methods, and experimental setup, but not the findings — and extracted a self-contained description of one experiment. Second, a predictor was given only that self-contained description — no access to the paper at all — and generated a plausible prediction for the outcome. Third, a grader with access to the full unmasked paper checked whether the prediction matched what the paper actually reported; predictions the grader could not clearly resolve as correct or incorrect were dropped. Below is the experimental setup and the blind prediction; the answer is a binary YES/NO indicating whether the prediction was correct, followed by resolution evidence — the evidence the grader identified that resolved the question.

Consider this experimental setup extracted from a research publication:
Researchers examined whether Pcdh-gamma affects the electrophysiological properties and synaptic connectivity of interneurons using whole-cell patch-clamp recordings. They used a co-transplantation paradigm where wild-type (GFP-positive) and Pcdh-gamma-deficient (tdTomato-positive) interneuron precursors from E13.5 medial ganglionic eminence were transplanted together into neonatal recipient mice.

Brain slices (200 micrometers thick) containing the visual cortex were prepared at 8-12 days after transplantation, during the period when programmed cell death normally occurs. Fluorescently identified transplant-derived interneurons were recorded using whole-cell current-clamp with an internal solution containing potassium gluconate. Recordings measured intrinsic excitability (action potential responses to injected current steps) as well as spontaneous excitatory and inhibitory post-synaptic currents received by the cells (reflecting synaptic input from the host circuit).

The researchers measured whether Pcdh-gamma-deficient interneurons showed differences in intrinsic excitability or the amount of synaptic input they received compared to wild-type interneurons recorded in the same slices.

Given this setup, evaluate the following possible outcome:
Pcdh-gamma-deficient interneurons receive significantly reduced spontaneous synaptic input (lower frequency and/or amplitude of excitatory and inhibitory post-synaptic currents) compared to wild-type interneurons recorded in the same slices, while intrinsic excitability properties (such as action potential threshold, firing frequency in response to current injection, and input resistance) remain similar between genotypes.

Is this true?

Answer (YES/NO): NO